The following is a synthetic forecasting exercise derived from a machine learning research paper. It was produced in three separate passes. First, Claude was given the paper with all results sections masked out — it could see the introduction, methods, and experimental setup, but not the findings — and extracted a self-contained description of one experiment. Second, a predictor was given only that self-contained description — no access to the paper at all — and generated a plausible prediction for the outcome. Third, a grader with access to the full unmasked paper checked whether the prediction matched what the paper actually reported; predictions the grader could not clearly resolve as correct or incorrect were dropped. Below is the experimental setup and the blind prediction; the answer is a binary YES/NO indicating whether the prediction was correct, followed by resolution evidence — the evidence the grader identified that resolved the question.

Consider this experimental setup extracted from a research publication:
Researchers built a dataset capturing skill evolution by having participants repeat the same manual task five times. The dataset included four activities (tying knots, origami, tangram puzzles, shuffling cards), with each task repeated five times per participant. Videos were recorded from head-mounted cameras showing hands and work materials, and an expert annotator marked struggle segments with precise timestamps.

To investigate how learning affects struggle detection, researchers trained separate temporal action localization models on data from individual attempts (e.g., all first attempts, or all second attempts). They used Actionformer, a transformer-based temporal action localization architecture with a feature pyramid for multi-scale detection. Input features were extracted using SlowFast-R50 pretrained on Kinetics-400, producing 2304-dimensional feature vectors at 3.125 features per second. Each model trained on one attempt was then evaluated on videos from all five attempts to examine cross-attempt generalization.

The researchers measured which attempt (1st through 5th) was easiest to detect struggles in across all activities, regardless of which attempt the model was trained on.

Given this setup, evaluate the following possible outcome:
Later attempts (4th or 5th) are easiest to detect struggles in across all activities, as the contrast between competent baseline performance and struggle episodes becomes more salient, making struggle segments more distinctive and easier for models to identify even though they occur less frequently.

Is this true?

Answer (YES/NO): NO